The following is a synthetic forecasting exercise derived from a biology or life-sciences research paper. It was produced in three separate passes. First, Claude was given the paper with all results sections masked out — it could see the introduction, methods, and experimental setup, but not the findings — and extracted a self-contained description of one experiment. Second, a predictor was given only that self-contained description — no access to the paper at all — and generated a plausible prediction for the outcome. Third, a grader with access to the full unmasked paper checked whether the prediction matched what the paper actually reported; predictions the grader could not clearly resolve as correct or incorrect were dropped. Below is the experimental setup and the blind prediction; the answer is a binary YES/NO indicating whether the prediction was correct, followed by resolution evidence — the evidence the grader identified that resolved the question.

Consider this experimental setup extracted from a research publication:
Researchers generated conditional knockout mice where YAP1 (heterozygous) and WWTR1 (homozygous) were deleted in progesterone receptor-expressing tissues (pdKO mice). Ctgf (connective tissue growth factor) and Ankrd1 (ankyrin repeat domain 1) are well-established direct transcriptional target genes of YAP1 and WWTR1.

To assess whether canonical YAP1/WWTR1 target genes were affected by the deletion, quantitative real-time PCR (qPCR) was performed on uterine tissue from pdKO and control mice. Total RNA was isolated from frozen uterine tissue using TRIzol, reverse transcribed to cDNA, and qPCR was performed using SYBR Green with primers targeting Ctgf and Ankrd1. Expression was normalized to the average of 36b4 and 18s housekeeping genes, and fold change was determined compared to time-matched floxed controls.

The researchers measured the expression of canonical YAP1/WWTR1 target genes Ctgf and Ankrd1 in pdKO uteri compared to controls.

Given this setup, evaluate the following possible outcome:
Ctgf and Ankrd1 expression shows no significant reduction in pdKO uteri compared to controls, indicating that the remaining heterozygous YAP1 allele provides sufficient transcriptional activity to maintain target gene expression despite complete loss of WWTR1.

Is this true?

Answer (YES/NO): NO